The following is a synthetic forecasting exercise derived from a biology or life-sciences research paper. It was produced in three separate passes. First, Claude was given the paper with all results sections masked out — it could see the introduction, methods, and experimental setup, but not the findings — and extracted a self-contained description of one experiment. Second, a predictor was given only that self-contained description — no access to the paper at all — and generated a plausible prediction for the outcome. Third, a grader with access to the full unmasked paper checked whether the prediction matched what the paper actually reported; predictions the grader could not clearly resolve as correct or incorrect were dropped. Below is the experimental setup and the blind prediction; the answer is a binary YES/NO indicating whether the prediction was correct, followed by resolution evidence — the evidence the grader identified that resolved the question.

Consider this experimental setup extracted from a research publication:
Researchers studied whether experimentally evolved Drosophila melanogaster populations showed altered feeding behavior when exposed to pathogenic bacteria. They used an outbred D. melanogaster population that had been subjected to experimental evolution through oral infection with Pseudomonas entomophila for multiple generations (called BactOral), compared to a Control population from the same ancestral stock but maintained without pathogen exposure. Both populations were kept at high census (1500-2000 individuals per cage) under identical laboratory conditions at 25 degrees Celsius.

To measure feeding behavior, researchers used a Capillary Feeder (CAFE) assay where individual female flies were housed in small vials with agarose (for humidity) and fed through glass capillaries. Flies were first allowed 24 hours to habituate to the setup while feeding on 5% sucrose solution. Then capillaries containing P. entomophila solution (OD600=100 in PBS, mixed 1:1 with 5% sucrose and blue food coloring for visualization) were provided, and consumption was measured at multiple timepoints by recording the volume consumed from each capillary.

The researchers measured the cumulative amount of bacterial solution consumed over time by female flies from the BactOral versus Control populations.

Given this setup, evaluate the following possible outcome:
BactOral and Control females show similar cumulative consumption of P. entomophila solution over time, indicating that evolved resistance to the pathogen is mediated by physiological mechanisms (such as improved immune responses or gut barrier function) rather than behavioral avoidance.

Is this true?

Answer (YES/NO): YES